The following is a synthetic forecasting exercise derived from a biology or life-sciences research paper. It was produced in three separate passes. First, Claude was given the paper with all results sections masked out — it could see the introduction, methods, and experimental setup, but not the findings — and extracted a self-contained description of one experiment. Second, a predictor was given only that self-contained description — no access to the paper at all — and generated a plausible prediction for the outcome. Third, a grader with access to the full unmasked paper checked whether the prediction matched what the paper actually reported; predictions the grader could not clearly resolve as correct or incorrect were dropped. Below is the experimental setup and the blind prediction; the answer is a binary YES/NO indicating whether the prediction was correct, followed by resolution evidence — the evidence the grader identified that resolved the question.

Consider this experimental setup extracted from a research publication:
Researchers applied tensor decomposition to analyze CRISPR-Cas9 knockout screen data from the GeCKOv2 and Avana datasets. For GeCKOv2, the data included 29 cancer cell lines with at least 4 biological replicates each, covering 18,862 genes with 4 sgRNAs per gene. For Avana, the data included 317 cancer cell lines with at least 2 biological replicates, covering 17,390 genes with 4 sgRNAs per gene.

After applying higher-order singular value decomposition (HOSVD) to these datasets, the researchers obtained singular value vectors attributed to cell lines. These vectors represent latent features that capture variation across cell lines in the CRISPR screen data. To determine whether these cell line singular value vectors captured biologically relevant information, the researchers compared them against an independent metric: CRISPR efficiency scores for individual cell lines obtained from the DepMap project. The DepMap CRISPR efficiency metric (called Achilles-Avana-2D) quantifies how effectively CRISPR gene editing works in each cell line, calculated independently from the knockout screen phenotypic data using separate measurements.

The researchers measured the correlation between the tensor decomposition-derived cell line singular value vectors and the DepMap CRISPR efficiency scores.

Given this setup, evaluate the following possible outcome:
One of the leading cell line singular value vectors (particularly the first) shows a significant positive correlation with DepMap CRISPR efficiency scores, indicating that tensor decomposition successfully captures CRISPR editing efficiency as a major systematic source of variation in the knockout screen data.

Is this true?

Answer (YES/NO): NO